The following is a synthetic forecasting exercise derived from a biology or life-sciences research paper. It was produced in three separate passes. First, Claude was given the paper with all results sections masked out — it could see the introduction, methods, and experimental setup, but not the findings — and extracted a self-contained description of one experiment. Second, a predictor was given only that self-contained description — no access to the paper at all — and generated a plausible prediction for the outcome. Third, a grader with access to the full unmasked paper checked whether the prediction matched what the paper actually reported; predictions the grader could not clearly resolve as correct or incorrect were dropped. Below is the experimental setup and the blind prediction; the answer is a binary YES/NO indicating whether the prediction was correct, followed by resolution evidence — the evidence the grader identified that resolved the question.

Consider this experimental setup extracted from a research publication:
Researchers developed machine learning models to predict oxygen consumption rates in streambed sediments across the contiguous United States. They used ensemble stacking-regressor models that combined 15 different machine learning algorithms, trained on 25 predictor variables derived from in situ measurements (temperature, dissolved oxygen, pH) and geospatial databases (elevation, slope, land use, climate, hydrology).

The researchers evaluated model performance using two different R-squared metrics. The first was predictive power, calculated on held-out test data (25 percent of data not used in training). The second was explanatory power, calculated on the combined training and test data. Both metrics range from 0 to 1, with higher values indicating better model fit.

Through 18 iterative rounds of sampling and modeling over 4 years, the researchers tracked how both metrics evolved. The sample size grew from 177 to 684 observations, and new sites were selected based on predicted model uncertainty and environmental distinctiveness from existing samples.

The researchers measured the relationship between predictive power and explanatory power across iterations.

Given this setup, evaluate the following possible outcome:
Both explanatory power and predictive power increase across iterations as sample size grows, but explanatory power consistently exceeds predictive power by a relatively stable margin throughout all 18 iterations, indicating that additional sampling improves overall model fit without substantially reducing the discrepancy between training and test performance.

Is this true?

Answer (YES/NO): NO